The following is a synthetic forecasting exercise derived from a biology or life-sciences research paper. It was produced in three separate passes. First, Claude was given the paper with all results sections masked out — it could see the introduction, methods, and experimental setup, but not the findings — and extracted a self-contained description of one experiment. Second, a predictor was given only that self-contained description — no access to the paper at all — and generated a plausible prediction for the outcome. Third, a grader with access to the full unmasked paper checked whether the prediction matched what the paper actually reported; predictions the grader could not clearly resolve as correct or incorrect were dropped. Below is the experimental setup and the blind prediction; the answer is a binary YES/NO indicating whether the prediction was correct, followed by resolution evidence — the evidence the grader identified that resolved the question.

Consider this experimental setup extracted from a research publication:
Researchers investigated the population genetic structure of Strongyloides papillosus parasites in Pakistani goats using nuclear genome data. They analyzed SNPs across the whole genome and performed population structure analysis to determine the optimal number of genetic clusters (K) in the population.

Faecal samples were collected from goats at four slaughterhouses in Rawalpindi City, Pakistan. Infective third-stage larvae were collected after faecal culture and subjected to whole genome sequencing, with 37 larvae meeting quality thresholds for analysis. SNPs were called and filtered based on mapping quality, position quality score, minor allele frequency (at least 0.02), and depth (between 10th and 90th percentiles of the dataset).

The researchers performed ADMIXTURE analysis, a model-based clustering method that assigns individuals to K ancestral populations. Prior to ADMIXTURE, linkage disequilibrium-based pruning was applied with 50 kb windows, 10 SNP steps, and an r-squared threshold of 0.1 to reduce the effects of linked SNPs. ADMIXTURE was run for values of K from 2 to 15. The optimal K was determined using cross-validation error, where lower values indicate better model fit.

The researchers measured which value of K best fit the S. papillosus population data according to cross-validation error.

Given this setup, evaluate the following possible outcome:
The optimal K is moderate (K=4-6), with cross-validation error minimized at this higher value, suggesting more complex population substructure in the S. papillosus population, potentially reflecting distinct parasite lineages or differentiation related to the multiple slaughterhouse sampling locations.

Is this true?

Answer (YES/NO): NO